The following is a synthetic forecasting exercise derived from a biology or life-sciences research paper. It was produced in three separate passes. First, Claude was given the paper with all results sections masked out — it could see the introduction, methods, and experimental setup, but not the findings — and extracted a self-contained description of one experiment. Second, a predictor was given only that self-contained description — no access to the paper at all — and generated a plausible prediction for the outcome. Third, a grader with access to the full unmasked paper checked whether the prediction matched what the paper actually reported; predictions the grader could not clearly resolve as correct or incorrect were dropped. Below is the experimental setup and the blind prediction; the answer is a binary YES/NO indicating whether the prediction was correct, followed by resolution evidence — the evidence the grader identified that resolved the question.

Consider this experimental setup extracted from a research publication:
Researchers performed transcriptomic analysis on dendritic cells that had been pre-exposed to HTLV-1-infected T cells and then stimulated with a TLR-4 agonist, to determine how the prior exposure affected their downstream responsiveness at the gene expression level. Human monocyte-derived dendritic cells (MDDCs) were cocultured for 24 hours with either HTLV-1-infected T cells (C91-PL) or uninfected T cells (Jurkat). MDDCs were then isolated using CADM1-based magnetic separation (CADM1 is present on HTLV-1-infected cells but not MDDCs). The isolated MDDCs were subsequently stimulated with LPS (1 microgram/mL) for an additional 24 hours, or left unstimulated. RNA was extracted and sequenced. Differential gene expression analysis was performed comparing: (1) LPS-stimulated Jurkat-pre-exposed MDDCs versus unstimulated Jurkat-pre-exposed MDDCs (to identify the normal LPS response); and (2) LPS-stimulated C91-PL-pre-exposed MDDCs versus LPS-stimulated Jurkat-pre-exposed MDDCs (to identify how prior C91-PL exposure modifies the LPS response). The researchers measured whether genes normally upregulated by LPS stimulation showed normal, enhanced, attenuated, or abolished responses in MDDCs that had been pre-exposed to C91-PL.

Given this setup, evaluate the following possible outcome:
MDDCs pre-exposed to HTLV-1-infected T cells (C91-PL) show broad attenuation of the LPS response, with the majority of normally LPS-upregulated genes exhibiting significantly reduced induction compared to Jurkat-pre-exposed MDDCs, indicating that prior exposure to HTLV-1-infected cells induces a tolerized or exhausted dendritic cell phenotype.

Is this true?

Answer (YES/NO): NO